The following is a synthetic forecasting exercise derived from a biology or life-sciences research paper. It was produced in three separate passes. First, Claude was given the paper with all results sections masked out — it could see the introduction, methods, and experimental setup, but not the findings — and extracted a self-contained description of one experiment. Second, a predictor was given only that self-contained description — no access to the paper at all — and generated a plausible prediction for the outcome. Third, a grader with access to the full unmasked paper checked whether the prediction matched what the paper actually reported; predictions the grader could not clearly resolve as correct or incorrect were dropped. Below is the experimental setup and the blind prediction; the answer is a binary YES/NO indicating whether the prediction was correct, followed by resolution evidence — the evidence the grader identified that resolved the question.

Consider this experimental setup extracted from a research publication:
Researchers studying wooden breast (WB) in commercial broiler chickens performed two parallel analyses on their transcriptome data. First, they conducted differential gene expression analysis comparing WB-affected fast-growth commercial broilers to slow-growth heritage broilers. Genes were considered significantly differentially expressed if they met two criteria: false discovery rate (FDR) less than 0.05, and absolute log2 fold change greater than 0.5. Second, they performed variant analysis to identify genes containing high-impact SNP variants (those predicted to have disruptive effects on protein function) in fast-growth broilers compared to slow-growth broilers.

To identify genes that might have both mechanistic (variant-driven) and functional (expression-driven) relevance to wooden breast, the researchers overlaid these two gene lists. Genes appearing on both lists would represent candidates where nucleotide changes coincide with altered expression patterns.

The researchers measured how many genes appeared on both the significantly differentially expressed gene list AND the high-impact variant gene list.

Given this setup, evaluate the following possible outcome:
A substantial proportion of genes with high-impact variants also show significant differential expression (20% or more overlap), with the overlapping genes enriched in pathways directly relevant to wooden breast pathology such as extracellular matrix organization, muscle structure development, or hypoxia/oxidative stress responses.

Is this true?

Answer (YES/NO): YES